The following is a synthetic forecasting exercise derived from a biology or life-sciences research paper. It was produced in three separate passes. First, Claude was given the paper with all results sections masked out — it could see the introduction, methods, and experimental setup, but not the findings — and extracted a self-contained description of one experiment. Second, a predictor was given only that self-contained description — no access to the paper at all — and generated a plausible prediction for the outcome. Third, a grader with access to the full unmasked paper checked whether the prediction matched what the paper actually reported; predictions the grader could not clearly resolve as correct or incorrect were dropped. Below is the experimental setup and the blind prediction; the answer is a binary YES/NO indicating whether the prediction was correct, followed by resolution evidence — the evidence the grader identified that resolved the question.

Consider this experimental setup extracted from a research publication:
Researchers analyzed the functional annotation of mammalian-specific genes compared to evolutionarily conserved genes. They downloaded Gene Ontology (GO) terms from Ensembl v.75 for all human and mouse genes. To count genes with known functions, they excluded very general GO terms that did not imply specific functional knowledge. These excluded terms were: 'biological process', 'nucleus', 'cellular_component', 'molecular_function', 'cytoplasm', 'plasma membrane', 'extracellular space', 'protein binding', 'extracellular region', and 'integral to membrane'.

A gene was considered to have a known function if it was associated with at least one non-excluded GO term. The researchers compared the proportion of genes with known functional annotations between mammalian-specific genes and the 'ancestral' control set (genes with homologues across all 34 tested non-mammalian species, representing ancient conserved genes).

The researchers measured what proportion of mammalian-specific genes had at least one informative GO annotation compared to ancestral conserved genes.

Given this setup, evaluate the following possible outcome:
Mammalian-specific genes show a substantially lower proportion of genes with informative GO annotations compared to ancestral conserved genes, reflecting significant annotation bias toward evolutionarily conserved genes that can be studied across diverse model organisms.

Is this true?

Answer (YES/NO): YES